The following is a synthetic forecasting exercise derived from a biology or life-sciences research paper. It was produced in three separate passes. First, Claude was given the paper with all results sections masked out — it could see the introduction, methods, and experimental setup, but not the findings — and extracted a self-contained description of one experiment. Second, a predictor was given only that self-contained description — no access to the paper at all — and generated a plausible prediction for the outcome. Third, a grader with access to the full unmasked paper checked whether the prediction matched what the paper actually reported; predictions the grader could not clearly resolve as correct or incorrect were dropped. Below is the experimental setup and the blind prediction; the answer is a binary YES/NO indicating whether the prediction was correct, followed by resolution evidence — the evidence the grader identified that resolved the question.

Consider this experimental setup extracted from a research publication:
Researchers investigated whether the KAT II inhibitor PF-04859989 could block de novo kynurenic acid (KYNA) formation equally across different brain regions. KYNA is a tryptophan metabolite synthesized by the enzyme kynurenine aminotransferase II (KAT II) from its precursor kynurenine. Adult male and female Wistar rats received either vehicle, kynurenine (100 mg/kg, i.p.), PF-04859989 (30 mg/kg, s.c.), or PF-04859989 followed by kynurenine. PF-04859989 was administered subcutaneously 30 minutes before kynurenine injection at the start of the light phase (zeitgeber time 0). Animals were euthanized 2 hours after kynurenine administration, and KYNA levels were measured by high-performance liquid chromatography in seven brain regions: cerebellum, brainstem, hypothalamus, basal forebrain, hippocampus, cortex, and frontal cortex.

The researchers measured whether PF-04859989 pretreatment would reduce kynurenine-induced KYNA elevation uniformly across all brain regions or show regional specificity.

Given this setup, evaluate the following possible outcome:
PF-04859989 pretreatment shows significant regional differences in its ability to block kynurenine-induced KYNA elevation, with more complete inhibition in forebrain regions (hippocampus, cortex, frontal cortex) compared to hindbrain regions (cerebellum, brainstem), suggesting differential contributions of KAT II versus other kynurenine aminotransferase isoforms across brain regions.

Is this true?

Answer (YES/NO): YES